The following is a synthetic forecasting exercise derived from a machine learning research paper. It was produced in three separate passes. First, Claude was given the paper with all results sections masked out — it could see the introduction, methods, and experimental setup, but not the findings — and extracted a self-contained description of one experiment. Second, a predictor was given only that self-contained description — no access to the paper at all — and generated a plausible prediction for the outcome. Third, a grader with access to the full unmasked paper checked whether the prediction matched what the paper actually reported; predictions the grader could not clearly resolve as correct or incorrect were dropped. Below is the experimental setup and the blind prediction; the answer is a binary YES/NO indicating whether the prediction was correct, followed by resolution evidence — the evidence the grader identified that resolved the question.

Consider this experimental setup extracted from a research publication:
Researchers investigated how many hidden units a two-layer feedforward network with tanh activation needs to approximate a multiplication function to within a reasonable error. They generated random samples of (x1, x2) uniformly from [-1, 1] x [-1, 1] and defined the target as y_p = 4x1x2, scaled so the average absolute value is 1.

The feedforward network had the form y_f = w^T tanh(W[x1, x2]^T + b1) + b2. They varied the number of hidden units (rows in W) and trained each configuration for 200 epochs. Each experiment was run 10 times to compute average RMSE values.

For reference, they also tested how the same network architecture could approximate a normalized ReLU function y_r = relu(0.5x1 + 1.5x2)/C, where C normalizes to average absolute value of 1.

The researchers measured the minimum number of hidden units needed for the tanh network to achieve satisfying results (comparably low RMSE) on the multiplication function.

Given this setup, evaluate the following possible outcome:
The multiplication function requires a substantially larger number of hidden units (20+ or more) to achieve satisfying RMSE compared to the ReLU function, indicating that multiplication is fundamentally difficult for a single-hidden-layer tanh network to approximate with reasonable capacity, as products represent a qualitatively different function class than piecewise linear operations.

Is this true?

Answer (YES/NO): NO